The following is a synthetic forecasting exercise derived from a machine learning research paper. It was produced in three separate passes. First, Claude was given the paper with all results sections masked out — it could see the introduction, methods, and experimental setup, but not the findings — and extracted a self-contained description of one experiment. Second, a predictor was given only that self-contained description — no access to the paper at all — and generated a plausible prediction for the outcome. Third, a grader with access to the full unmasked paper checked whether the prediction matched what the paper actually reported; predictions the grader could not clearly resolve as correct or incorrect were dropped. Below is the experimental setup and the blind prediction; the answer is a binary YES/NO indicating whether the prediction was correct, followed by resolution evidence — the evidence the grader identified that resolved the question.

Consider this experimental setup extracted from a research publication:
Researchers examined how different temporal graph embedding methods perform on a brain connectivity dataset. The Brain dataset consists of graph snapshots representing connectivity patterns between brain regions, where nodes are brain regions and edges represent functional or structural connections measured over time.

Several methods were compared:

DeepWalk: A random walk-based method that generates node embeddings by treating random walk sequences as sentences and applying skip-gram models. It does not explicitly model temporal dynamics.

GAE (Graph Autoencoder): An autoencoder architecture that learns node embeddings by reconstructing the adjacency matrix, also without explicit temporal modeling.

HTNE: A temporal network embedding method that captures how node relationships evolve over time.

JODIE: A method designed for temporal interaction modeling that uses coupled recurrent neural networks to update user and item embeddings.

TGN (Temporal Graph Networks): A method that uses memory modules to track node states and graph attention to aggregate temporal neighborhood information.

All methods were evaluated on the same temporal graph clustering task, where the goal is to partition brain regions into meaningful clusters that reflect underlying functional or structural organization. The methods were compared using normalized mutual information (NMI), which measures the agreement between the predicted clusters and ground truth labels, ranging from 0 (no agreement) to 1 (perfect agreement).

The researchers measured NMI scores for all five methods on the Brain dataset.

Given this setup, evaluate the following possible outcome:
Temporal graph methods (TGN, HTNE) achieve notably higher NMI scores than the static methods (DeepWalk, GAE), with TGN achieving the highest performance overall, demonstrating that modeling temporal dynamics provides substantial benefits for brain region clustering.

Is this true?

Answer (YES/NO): NO